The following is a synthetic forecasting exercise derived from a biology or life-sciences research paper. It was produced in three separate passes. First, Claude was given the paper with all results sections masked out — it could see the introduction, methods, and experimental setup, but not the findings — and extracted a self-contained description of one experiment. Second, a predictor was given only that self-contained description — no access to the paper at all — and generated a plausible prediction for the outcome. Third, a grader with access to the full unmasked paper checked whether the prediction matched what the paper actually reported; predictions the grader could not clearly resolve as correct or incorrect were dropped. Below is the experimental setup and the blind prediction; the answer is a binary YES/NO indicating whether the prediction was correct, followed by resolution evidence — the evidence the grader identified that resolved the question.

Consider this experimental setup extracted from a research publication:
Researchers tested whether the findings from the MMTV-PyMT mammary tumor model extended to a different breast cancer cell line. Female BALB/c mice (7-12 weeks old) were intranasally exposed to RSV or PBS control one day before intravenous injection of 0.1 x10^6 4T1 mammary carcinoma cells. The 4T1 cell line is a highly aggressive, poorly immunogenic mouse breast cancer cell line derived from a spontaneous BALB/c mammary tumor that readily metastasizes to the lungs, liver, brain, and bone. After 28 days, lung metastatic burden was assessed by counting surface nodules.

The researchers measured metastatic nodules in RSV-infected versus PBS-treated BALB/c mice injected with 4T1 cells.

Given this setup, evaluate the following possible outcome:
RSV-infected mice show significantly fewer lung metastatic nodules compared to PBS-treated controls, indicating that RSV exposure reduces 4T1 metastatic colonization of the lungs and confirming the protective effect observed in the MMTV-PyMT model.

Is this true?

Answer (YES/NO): YES